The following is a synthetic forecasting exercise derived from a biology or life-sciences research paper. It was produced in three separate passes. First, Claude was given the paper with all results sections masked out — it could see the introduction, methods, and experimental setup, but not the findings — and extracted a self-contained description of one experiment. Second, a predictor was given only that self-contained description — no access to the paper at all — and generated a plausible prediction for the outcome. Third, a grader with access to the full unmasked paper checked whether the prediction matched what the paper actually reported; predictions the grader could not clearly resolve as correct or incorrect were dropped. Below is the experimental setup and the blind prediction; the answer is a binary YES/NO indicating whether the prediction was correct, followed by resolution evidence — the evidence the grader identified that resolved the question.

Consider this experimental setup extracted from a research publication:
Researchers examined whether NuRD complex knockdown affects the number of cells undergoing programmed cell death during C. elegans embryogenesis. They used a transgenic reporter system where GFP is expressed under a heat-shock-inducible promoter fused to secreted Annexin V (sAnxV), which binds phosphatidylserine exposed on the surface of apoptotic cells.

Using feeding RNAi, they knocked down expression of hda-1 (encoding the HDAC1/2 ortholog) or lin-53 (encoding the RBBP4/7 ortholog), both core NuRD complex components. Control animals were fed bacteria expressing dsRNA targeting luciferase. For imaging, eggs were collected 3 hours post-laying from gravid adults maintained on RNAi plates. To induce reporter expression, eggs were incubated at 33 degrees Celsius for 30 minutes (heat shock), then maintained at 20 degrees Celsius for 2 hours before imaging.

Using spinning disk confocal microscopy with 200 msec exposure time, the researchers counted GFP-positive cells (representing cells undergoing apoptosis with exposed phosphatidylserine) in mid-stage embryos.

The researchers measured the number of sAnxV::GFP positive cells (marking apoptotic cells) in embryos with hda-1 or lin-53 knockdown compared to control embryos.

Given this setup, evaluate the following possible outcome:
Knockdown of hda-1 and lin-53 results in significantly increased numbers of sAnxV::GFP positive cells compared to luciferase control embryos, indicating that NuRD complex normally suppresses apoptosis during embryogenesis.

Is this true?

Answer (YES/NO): NO